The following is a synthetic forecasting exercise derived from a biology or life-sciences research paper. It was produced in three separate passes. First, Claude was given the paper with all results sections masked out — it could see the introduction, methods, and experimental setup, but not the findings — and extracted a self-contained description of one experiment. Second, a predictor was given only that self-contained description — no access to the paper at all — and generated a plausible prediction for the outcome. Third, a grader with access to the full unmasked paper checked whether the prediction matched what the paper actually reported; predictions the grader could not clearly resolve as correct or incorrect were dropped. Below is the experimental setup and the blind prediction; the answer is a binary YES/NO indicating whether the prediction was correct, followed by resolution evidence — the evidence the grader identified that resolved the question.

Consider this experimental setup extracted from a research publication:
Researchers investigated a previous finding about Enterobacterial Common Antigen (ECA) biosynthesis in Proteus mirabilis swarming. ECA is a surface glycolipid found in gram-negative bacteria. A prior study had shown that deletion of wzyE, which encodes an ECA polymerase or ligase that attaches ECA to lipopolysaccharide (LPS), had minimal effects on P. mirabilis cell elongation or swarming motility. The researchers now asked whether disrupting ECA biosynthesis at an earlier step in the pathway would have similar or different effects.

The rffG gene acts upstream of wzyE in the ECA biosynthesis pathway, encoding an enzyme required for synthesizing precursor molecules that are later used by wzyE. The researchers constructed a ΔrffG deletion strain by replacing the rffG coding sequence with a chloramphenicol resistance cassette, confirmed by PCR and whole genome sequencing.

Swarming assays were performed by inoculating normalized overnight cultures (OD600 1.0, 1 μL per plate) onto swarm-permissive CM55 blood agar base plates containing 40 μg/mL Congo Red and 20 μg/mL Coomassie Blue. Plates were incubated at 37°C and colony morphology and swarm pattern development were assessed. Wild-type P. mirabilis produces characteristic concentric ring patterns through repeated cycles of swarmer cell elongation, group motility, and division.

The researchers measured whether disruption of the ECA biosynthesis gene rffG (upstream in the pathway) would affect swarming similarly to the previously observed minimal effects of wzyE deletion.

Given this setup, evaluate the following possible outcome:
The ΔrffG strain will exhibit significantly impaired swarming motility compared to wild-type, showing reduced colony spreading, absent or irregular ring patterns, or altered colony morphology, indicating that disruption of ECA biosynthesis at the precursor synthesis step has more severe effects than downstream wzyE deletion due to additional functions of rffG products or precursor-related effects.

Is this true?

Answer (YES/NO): YES